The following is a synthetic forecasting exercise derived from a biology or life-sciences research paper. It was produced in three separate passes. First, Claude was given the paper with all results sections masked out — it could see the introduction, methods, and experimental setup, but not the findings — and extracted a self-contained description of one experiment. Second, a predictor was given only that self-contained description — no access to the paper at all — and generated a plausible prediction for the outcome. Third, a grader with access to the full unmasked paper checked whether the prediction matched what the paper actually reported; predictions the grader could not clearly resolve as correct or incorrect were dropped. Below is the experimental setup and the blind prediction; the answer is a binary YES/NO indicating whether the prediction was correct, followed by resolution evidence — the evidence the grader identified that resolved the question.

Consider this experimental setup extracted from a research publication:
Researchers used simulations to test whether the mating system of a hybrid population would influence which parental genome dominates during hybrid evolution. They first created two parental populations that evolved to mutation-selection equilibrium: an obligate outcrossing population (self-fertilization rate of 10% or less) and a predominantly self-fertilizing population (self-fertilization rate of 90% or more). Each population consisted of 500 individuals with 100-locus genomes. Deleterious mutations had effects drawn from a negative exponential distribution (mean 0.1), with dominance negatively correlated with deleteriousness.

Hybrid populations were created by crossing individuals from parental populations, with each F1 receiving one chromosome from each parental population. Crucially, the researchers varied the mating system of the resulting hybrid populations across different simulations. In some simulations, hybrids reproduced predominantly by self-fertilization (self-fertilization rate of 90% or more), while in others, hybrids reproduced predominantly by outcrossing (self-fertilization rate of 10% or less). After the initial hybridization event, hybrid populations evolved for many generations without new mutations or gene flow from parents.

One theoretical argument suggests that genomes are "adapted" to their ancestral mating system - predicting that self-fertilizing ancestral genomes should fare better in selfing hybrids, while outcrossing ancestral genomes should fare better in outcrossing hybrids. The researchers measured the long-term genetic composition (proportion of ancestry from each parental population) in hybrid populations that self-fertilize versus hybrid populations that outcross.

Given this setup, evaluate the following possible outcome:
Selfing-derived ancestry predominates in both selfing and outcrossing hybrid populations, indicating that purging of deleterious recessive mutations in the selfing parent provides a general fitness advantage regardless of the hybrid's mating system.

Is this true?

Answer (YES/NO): NO